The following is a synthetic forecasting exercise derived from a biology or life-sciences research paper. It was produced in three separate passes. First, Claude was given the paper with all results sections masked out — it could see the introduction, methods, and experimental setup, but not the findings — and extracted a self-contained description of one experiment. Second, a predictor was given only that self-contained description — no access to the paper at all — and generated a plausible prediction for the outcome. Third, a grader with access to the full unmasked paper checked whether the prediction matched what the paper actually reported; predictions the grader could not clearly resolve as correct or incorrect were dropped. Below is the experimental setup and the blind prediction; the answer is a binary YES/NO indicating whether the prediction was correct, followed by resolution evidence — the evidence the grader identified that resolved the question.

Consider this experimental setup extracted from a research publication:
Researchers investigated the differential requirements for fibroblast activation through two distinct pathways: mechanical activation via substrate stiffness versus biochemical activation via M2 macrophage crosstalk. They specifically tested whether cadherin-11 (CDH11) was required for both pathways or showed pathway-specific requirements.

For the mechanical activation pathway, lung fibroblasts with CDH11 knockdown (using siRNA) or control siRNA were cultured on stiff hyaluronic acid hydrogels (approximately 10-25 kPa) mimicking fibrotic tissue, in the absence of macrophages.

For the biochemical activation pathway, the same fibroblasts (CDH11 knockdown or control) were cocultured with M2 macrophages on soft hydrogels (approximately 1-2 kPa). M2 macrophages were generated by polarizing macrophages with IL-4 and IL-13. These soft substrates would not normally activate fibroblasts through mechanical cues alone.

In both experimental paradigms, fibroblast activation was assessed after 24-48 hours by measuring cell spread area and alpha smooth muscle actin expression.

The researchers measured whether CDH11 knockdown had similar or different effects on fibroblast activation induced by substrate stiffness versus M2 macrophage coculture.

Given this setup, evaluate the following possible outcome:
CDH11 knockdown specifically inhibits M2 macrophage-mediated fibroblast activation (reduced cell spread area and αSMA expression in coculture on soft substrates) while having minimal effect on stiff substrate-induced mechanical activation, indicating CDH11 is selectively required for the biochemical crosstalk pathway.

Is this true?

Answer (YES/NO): NO